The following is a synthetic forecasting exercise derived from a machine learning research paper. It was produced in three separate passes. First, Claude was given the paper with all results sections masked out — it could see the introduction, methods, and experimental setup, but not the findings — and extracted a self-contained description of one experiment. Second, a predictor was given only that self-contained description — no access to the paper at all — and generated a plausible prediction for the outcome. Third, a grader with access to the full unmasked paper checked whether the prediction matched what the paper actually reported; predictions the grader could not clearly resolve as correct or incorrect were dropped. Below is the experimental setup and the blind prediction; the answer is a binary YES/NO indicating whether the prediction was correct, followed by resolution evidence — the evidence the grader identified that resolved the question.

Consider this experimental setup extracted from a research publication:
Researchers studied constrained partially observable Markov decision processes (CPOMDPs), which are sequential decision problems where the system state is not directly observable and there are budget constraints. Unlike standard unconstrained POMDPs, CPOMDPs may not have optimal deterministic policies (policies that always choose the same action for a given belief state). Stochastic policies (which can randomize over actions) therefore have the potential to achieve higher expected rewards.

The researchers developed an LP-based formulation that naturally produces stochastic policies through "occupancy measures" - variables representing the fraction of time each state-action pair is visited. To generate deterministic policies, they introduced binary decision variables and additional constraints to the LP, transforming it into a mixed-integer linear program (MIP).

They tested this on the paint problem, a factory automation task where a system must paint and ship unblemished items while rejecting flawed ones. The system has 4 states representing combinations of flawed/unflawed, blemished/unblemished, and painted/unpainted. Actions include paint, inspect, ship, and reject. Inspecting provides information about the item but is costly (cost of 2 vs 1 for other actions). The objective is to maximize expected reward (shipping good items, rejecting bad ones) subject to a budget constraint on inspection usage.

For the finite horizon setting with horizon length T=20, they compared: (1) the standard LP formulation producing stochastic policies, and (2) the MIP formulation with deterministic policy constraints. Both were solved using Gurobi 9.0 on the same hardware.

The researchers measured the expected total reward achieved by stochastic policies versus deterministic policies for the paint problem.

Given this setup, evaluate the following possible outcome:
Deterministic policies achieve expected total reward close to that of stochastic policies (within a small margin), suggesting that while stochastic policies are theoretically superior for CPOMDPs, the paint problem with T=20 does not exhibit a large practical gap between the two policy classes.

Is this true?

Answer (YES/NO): YES